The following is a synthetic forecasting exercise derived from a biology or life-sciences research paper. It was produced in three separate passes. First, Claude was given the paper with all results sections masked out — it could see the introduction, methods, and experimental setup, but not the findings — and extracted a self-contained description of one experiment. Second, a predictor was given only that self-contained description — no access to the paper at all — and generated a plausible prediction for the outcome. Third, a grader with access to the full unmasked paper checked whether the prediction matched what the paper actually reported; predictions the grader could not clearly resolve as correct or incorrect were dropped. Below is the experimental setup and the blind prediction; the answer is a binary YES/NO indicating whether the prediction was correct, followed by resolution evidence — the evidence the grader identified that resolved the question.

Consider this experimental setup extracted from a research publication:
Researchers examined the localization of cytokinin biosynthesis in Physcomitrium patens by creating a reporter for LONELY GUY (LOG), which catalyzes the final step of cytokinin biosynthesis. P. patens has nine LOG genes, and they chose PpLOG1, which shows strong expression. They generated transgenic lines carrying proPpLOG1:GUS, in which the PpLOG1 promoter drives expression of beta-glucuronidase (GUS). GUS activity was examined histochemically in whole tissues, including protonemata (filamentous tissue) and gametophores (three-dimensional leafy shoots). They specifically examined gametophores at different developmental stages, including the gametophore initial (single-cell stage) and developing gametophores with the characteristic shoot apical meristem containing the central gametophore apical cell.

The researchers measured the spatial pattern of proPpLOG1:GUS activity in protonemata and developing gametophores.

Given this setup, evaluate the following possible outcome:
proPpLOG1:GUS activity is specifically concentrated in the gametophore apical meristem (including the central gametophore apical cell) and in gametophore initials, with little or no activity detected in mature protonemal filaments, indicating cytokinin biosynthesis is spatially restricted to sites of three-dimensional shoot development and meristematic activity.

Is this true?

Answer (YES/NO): YES